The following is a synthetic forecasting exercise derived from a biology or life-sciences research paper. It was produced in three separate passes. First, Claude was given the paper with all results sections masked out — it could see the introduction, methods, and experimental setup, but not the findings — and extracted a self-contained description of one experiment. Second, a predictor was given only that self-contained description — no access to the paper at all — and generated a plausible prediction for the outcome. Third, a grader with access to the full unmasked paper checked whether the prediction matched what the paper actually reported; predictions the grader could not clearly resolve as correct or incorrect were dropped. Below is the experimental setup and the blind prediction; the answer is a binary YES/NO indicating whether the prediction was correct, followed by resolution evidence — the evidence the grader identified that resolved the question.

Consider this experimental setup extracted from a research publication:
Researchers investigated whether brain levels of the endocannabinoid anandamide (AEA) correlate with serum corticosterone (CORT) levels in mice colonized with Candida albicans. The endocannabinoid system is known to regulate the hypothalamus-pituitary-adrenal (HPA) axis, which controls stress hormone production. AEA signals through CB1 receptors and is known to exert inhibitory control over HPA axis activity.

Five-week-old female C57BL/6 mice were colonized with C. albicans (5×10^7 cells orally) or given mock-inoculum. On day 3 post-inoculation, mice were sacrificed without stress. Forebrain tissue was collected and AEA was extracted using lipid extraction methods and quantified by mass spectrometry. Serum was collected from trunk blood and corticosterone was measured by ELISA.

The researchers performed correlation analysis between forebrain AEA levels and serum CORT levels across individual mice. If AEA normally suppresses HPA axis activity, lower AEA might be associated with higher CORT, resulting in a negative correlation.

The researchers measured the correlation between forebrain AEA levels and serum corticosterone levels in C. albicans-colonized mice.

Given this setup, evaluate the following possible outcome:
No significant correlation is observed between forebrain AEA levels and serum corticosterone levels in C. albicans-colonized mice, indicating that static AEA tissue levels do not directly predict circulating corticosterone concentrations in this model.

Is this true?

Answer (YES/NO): NO